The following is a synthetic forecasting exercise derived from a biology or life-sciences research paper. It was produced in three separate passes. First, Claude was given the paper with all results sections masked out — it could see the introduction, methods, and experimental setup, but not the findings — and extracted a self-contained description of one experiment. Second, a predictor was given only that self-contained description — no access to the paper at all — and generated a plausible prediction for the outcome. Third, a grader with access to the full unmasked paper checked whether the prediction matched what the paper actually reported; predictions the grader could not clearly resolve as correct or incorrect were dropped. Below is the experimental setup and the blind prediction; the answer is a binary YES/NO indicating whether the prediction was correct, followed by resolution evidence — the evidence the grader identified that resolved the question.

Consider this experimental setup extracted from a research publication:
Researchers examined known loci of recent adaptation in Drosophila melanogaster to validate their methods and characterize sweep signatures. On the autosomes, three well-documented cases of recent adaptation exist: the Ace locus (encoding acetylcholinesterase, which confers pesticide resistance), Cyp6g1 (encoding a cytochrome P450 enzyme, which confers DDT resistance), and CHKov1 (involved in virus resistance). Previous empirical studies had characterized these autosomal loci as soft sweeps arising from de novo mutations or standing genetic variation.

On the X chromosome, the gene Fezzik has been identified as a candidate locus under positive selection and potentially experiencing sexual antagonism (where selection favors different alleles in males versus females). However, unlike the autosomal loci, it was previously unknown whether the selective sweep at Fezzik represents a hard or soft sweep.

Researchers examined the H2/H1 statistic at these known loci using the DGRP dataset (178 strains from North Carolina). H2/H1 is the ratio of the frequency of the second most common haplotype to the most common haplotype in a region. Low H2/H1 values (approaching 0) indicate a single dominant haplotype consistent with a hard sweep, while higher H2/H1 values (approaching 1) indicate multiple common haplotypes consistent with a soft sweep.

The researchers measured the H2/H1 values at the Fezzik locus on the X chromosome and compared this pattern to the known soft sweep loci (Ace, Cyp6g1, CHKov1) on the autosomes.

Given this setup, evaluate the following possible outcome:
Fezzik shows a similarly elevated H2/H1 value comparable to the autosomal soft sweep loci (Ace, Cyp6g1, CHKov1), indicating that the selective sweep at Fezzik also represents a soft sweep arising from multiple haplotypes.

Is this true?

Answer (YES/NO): YES